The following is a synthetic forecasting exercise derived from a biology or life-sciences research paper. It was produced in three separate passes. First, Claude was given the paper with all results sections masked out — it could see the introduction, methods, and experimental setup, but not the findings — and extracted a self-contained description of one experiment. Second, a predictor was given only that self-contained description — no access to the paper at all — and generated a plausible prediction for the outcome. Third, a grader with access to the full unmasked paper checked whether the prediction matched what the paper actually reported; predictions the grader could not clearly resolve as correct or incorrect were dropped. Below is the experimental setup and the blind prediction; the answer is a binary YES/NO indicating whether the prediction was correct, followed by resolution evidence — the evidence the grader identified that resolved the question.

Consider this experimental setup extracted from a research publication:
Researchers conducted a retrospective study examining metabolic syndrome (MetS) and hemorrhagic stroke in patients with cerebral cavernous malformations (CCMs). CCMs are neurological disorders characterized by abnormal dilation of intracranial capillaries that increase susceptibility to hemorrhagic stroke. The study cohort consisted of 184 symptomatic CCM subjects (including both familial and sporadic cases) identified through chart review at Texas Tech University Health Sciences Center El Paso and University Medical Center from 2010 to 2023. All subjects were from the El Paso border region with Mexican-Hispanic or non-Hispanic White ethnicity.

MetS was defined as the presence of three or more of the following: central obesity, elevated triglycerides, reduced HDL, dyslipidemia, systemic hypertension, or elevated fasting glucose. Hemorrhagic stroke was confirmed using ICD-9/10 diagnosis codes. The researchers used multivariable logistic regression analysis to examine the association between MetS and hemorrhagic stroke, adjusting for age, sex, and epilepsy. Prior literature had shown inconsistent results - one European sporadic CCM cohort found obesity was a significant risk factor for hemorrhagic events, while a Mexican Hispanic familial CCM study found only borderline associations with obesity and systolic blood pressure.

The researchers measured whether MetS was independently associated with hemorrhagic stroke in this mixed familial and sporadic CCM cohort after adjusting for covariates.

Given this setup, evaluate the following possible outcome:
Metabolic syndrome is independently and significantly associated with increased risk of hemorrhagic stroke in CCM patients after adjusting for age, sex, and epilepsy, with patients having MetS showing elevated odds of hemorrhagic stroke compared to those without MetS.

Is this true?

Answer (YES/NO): NO